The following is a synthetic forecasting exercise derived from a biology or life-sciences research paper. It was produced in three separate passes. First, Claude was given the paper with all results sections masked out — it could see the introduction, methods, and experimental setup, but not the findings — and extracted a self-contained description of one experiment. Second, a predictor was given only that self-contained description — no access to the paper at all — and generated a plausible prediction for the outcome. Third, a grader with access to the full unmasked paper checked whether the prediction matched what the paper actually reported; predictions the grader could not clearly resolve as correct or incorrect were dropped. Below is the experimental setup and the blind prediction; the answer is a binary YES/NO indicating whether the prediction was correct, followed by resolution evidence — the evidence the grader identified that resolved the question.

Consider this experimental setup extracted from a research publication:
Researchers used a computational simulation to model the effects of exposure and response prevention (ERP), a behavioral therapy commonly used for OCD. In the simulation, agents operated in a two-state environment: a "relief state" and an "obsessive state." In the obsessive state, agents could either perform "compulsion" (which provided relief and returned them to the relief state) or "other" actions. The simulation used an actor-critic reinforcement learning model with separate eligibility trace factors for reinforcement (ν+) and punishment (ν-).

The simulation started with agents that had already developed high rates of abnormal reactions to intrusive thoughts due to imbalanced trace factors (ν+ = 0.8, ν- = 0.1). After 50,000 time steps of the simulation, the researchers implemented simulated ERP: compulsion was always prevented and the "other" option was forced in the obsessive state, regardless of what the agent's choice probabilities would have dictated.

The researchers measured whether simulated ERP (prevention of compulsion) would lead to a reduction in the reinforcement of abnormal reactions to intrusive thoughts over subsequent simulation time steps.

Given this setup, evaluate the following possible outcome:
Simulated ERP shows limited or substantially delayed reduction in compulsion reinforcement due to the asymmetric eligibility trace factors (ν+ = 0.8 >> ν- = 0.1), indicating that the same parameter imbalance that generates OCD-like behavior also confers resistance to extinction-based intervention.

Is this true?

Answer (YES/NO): NO